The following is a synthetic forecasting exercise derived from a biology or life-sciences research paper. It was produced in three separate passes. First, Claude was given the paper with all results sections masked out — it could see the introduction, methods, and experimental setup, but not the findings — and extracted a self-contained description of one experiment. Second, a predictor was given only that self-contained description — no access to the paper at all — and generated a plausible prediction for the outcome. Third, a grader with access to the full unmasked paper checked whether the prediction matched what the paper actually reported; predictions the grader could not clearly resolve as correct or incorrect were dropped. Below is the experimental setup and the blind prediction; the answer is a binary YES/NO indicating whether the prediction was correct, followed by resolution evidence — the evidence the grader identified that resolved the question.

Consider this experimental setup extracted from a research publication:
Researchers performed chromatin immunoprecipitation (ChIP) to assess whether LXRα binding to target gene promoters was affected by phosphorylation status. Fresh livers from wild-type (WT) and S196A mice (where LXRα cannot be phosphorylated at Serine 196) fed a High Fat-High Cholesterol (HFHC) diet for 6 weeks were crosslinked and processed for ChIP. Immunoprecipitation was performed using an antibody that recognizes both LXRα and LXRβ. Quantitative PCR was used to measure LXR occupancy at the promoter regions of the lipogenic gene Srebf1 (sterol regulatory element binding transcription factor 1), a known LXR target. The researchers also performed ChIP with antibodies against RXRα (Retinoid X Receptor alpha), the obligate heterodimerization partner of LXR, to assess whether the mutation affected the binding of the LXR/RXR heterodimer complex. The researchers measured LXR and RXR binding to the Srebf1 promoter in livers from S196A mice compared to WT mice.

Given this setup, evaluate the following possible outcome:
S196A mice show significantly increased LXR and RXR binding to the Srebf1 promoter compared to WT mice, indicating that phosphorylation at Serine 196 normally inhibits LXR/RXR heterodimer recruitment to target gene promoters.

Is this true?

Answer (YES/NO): YES